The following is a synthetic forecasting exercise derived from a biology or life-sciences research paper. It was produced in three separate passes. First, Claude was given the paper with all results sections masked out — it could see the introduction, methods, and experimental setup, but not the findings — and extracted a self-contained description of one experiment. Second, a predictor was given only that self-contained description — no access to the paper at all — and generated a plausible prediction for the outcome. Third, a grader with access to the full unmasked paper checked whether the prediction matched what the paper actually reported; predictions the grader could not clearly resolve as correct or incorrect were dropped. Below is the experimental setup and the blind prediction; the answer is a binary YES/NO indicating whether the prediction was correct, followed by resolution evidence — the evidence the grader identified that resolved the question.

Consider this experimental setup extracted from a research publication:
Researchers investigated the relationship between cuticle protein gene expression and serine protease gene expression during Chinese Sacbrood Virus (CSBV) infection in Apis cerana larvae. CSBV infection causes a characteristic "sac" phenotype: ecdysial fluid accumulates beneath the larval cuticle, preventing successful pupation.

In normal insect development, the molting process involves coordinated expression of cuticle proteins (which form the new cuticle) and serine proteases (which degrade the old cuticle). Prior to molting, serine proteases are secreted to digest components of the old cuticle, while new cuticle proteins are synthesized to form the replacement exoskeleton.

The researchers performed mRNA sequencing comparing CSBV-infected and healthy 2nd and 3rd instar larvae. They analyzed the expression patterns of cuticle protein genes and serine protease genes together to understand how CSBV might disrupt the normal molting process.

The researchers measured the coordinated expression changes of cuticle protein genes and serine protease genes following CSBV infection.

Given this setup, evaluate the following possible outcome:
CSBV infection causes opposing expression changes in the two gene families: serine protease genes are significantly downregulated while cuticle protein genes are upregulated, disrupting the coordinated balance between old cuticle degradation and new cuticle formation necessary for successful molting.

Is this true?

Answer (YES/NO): YES